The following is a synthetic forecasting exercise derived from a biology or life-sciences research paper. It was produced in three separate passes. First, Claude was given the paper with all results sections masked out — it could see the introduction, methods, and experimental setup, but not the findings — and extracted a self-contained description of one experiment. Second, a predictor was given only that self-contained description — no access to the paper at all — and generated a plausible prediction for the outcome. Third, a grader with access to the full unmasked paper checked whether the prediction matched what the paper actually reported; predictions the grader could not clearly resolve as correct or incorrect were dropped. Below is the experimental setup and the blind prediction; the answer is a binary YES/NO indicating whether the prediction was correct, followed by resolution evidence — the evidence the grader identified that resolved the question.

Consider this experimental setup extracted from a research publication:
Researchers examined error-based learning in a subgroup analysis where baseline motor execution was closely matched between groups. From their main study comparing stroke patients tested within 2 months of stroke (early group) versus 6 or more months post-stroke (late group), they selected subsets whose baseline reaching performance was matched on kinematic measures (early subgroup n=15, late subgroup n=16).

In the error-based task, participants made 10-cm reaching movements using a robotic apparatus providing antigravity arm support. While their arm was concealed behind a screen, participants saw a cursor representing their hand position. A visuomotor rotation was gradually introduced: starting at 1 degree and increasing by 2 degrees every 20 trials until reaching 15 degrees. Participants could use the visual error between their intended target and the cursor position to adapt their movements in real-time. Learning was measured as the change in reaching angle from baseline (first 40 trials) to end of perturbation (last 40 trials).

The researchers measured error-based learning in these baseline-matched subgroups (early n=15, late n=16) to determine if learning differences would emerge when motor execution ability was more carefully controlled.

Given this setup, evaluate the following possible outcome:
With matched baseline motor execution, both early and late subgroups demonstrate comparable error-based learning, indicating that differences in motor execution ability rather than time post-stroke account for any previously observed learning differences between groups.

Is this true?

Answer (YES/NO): YES